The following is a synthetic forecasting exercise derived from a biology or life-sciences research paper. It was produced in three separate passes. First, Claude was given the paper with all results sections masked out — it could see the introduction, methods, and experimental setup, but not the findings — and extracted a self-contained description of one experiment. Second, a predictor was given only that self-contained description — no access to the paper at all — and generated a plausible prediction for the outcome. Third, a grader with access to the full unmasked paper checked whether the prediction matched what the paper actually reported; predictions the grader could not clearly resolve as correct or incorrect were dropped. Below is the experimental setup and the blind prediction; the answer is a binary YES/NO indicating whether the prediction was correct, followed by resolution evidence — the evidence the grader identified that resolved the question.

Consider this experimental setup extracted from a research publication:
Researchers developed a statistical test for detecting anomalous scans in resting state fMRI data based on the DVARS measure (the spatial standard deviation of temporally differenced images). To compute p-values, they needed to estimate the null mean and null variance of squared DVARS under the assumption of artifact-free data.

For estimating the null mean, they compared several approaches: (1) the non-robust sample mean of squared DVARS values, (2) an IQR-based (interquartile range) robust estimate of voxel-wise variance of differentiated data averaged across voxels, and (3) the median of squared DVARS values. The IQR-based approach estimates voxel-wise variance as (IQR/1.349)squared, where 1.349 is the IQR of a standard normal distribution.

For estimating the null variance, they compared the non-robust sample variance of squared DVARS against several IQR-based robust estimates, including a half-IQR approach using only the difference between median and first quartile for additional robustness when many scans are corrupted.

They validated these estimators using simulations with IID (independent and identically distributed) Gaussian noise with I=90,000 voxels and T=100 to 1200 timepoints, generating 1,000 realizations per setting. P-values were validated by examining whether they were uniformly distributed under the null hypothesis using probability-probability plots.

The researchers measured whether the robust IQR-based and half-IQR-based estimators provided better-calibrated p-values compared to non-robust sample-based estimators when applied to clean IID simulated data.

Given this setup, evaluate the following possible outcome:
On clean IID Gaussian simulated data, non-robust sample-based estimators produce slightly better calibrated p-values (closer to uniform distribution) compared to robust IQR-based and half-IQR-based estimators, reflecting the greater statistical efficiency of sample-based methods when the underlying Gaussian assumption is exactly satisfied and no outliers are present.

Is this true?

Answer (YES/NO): NO